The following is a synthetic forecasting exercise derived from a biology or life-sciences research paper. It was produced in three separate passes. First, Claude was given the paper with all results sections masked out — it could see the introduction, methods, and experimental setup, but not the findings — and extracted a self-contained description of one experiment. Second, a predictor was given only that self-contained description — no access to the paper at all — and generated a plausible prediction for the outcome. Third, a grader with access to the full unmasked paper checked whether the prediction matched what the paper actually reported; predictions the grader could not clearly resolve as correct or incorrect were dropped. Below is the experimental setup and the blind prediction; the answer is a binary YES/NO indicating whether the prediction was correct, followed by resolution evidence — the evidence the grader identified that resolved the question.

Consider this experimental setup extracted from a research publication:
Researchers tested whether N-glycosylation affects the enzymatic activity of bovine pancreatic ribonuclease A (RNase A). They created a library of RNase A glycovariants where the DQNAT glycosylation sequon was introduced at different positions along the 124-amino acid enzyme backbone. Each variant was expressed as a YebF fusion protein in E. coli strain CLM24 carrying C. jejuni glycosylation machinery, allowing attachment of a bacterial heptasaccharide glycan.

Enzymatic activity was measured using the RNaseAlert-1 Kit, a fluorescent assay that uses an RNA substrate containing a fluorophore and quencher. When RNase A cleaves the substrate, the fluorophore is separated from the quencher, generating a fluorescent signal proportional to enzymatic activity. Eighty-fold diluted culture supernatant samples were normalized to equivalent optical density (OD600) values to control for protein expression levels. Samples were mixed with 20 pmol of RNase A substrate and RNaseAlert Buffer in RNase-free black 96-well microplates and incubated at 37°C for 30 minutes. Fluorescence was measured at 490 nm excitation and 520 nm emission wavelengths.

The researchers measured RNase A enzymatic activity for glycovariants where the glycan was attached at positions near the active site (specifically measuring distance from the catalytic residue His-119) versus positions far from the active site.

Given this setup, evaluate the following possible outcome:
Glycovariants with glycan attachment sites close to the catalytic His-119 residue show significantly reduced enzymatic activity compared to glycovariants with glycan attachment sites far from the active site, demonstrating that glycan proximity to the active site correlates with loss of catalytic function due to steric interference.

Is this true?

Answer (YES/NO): NO